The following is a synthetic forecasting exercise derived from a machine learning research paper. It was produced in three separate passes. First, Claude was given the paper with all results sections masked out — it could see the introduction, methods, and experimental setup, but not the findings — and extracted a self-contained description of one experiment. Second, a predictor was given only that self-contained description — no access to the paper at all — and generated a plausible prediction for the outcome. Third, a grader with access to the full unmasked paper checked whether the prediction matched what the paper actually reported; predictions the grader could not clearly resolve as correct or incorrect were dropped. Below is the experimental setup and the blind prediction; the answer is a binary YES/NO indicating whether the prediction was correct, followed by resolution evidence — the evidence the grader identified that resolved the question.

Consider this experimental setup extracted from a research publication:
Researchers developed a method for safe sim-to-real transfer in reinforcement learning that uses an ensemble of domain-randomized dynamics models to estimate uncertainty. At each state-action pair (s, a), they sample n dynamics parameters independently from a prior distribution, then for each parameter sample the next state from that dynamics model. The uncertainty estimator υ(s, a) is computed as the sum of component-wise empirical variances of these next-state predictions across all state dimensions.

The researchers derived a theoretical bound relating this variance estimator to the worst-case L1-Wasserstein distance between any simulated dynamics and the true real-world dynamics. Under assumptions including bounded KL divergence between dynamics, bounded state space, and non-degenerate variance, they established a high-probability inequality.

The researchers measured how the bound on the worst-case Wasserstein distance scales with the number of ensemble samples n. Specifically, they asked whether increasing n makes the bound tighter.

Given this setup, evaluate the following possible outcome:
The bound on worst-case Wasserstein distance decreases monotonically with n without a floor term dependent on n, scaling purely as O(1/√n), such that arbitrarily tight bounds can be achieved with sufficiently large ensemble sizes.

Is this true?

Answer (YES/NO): NO